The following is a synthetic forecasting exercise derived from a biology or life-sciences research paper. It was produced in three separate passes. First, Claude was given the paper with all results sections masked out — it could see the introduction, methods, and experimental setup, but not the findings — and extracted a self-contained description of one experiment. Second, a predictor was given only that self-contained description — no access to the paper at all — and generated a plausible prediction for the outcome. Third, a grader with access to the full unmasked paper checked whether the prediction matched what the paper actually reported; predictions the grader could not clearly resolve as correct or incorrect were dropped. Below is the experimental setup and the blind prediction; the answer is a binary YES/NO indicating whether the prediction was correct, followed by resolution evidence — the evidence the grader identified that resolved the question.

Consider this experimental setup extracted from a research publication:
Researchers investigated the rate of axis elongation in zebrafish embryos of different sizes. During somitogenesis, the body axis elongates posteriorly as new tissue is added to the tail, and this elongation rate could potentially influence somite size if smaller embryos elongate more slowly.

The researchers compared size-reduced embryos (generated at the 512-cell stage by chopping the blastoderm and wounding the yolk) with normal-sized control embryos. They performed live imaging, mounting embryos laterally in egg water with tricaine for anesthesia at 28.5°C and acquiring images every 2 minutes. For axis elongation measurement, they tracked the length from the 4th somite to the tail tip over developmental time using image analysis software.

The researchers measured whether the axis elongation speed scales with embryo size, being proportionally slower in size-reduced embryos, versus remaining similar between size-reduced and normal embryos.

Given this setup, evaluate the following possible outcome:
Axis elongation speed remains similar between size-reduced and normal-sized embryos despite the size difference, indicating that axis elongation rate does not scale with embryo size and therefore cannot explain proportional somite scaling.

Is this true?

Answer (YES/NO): YES